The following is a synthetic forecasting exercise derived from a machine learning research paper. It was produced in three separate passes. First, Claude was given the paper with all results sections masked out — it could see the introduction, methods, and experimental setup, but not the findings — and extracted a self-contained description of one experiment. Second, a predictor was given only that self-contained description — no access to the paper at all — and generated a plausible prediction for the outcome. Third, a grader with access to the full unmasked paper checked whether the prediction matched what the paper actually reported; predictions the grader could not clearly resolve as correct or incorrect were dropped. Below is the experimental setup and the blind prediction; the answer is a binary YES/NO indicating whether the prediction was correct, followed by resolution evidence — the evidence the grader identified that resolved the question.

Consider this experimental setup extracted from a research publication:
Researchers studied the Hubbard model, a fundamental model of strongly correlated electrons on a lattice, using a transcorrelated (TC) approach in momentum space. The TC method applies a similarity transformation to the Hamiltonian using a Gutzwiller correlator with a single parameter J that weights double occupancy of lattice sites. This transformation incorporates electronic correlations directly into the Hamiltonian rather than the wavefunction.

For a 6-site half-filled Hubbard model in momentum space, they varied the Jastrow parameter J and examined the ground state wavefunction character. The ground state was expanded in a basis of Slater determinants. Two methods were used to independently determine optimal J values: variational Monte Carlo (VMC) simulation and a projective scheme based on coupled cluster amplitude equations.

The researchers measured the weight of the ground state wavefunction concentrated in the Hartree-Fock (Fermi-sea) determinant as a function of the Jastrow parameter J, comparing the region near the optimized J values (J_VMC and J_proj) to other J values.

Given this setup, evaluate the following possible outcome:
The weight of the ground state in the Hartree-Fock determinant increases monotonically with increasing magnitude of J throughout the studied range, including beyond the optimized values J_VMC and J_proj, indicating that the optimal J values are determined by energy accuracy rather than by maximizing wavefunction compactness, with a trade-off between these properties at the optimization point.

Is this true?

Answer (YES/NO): NO